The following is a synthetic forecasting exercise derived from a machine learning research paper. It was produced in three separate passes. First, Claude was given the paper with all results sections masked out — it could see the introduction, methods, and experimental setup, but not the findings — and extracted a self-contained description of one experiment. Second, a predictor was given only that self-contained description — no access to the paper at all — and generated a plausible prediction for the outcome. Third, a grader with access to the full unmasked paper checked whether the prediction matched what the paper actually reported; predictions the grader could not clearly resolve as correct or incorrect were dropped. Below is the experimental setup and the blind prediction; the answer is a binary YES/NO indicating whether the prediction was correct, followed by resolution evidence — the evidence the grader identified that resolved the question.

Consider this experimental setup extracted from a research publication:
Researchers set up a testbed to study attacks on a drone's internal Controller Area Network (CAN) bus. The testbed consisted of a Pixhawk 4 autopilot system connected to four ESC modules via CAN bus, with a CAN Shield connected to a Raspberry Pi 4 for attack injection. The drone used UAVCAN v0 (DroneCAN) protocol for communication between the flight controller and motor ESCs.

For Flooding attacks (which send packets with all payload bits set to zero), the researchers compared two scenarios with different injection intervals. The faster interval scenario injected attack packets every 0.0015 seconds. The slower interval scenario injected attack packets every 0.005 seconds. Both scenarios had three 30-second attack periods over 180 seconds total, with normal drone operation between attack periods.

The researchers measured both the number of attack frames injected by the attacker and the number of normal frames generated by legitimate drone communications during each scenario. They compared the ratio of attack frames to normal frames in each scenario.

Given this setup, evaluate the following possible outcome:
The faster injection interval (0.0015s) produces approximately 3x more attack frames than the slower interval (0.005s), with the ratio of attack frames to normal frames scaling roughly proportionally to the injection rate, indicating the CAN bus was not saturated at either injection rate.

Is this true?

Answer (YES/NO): NO